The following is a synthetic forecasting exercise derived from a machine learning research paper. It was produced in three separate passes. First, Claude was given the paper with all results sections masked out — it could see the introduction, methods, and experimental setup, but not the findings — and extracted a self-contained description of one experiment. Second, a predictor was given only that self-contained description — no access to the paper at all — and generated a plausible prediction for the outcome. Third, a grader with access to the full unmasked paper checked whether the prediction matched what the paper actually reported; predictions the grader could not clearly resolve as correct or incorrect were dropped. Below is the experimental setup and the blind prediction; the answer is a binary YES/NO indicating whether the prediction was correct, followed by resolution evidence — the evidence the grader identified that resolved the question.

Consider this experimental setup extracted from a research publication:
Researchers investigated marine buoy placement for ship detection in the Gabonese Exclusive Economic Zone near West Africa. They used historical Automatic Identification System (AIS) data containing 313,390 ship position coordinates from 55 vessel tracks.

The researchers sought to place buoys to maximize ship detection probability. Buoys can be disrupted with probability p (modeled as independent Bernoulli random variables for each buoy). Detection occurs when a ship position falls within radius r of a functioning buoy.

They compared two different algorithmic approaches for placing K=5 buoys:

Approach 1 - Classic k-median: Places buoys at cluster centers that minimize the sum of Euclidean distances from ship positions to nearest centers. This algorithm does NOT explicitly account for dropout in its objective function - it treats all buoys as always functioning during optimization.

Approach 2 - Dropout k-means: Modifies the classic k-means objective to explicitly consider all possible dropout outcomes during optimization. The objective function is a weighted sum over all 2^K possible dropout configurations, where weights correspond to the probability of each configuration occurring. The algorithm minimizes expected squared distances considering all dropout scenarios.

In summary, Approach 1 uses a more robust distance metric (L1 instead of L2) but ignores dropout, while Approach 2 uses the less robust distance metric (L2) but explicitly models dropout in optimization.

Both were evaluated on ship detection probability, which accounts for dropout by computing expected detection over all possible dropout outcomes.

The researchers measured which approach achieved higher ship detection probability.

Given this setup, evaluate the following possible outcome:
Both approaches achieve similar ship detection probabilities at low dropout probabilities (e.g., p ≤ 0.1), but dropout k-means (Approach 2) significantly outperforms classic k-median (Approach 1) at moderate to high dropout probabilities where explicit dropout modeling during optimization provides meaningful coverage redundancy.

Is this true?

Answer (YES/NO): NO